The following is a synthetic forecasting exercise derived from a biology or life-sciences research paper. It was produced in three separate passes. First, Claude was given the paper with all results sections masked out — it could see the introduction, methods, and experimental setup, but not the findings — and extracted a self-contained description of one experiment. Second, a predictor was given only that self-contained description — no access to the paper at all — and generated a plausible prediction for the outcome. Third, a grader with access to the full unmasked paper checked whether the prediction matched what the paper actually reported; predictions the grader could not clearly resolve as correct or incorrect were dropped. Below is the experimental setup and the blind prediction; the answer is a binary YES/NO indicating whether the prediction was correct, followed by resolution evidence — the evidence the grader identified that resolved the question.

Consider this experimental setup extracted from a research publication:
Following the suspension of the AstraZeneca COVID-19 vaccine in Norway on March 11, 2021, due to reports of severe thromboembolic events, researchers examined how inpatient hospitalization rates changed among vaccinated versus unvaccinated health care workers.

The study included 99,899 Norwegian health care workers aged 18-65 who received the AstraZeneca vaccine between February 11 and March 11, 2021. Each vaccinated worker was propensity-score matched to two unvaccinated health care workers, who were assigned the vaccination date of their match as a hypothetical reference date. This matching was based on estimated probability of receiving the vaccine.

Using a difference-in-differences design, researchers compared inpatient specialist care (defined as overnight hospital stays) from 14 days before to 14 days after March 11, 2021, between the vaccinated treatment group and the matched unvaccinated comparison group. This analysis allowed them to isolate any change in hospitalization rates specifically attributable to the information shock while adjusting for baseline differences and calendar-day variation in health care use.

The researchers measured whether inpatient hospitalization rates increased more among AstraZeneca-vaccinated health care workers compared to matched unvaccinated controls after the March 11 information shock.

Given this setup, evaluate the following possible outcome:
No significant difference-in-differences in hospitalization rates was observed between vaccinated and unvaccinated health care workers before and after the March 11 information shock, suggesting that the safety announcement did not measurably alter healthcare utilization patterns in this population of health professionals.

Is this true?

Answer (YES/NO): NO